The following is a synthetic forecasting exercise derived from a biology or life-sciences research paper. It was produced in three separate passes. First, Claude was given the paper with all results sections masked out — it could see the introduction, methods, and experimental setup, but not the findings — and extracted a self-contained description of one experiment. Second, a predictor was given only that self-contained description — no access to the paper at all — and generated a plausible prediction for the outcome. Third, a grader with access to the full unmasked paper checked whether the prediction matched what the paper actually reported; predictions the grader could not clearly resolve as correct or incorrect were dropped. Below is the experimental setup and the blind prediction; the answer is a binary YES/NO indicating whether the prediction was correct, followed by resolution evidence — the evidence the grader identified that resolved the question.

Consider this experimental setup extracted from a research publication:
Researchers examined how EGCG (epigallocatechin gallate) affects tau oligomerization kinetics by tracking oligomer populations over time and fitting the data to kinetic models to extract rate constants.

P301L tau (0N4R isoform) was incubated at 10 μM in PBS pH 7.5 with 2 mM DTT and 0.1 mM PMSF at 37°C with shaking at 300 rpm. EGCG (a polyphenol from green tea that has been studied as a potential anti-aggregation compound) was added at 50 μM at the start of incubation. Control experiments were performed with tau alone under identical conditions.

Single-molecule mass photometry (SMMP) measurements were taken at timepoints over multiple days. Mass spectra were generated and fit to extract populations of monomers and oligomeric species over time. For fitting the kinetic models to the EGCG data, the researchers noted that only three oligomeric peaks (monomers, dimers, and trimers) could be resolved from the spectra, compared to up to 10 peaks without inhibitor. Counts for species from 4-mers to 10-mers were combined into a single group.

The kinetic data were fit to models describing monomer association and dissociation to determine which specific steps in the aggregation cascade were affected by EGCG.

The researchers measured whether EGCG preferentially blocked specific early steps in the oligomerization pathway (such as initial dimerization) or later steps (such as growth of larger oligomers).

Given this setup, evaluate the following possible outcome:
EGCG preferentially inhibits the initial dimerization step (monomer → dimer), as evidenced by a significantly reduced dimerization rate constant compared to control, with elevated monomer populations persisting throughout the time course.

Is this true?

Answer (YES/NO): NO